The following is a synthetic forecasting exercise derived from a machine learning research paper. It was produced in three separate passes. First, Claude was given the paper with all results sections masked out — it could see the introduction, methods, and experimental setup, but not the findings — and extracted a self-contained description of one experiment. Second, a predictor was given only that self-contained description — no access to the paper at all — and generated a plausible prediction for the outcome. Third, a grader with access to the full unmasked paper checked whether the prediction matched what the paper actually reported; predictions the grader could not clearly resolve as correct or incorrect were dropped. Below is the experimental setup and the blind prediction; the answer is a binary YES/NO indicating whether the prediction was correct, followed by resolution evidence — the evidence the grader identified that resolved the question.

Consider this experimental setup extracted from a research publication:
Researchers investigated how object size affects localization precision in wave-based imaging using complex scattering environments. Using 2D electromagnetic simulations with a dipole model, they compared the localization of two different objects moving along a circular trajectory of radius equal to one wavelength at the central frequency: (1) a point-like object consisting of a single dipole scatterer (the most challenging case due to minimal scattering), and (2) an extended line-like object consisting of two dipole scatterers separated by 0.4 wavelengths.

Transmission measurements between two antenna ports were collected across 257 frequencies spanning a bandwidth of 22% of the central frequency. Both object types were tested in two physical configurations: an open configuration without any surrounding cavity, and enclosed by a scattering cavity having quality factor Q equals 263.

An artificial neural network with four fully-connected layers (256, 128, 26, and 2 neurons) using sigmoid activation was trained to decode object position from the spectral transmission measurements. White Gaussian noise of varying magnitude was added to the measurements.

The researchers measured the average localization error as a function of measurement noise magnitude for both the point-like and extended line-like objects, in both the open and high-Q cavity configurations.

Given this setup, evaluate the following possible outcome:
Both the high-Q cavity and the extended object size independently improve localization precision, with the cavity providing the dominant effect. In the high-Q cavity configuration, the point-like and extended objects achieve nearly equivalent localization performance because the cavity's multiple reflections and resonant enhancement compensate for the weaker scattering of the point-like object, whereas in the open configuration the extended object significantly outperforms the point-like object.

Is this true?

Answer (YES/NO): NO